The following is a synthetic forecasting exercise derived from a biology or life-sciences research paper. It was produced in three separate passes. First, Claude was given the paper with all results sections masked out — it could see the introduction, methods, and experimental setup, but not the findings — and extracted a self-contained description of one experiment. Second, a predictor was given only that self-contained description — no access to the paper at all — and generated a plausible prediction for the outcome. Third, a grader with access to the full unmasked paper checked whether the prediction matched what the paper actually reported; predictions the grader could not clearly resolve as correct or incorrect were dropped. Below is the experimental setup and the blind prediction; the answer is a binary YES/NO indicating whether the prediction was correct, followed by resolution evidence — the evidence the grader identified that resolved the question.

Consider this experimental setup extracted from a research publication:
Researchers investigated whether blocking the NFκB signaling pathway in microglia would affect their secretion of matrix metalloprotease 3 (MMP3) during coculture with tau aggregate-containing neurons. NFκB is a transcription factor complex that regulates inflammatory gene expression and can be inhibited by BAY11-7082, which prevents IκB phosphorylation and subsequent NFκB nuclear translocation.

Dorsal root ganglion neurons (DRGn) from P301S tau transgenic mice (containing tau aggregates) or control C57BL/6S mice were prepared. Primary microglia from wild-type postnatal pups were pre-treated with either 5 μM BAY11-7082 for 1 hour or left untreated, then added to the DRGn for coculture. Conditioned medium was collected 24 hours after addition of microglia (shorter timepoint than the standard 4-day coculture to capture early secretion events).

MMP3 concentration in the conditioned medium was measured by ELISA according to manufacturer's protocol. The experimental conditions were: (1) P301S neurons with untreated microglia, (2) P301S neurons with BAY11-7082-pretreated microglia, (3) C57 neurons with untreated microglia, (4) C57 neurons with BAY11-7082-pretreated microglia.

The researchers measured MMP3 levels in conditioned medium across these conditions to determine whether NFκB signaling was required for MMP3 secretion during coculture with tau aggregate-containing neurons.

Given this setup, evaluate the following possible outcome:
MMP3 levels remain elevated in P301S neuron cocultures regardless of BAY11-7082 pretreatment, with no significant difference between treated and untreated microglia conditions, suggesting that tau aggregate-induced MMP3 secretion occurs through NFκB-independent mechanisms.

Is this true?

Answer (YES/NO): NO